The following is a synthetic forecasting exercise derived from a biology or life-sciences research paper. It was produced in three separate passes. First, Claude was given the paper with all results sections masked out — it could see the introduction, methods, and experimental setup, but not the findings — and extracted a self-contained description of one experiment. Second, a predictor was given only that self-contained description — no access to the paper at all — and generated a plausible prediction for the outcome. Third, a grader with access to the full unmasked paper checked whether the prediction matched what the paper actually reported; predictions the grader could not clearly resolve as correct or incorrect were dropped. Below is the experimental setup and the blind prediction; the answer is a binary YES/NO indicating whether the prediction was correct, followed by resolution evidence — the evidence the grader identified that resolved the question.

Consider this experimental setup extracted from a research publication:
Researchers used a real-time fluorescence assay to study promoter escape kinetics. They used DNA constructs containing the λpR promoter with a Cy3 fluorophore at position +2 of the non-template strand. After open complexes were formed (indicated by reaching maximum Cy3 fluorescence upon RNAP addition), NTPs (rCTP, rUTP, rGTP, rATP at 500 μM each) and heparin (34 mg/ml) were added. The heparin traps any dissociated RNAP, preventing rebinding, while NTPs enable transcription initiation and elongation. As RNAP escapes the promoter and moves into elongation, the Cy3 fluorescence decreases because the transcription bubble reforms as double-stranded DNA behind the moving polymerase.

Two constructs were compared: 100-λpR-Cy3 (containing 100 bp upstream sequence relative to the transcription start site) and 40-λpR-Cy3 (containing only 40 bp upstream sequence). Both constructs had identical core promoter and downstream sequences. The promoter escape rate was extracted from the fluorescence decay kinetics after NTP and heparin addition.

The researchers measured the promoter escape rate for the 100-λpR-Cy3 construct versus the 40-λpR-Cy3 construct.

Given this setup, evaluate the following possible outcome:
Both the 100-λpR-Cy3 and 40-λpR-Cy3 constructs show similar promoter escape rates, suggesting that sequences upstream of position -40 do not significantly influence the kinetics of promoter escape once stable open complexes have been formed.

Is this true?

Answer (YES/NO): YES